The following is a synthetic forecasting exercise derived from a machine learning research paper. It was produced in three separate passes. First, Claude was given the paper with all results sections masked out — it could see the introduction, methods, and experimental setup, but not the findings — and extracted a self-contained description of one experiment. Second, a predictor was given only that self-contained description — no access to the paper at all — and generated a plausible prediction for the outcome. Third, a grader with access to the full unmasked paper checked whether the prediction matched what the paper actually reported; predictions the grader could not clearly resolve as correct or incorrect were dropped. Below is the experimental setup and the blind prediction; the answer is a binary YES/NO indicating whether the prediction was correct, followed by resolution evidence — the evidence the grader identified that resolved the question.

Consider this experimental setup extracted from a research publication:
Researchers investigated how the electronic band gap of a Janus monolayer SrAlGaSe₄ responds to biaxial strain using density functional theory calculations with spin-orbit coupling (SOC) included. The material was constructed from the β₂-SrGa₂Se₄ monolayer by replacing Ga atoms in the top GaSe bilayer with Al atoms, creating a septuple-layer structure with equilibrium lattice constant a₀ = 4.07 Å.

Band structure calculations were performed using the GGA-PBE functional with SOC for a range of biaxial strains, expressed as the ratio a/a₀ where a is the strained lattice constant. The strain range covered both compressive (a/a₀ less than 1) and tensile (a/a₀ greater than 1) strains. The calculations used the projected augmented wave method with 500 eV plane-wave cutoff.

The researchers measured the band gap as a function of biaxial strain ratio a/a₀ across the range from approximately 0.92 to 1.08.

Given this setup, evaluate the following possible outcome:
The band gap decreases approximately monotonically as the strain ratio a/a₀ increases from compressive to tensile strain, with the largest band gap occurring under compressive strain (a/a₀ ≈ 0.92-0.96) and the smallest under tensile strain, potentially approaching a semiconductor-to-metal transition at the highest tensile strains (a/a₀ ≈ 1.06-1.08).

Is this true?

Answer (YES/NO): NO